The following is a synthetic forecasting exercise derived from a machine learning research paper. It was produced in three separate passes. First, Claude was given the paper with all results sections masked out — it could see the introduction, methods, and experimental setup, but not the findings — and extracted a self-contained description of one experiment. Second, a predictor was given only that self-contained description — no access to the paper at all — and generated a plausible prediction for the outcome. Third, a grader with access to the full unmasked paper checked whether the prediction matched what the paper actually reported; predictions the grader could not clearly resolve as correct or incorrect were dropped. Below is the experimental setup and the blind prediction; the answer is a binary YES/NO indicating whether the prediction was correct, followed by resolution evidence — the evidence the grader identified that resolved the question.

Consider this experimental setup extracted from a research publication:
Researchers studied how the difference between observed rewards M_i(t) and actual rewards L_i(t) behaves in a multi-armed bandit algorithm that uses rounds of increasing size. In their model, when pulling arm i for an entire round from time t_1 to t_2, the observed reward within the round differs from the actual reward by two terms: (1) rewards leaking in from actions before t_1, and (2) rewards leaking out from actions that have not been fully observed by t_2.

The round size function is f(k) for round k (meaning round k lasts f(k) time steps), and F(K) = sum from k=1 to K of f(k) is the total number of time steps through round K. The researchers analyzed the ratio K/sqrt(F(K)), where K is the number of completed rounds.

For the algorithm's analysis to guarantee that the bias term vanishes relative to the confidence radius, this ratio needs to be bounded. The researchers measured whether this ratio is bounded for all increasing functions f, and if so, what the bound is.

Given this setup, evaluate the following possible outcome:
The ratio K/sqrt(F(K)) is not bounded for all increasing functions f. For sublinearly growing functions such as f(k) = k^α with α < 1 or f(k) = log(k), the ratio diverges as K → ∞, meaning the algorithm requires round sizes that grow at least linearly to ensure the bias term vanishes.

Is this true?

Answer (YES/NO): NO